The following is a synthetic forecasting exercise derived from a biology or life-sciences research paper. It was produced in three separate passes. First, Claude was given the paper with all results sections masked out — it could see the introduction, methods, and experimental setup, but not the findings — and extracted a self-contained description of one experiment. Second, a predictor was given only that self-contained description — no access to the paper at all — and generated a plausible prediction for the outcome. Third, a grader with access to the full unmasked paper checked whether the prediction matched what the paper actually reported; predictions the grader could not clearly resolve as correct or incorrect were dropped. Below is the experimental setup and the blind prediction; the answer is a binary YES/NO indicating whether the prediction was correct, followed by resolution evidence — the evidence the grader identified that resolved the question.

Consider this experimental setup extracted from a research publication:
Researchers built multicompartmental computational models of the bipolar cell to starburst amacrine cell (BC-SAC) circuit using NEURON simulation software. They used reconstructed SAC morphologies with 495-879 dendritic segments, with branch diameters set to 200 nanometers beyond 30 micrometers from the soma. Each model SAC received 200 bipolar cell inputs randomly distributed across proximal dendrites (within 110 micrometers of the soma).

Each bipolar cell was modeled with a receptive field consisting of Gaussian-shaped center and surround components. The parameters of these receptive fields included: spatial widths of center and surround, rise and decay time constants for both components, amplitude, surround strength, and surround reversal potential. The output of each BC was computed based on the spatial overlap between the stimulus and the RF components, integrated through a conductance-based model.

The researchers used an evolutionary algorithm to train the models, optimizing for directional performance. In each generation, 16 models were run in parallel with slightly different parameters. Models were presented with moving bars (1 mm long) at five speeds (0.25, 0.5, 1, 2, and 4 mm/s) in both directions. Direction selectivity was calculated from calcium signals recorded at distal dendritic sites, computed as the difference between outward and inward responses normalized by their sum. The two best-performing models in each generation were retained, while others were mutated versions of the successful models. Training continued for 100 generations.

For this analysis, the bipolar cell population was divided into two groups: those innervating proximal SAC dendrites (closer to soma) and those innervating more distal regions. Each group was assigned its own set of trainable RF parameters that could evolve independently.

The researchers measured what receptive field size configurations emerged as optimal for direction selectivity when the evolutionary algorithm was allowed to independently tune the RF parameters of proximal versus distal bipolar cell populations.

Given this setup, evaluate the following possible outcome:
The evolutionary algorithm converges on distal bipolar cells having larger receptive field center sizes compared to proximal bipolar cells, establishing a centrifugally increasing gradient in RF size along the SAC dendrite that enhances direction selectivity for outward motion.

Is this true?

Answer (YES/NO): YES